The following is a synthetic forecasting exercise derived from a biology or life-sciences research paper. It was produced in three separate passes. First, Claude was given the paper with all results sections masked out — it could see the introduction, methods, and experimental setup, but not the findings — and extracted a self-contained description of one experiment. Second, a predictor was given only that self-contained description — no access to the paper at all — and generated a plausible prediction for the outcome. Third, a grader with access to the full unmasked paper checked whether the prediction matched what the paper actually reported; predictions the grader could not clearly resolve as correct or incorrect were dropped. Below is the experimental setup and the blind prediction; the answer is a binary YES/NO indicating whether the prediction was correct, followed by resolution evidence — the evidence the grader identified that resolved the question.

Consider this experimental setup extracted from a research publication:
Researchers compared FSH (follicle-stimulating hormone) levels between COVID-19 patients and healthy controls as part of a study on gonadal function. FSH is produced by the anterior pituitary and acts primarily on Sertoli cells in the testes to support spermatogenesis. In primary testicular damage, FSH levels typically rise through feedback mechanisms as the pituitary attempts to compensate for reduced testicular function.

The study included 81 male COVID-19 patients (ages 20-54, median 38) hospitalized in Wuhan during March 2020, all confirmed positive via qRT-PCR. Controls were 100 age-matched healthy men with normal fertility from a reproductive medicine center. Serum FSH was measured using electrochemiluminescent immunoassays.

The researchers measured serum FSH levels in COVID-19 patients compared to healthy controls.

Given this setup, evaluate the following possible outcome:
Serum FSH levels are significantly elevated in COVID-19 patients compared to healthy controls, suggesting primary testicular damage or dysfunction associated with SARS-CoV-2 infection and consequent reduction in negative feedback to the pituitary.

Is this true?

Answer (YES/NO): NO